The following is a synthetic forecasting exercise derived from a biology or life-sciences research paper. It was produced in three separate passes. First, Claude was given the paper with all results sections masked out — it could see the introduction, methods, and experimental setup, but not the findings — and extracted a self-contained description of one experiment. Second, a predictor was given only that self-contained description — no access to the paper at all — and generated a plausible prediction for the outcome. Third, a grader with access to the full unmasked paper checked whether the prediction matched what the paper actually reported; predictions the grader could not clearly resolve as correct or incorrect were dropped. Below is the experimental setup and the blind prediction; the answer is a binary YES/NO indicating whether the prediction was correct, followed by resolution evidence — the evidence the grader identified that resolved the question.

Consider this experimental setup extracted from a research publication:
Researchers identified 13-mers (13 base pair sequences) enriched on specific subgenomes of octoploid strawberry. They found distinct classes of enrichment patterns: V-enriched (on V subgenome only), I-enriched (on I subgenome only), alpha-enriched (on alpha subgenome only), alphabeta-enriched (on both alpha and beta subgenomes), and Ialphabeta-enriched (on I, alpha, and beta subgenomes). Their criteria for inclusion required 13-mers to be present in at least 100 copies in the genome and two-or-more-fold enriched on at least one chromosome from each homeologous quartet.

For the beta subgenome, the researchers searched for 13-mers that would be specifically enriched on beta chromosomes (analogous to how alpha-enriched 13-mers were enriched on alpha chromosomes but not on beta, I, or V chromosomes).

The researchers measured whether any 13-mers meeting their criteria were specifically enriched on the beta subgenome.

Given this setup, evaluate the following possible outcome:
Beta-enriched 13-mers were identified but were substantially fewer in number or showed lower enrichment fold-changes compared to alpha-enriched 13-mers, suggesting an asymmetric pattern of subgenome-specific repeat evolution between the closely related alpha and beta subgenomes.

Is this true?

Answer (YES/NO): NO